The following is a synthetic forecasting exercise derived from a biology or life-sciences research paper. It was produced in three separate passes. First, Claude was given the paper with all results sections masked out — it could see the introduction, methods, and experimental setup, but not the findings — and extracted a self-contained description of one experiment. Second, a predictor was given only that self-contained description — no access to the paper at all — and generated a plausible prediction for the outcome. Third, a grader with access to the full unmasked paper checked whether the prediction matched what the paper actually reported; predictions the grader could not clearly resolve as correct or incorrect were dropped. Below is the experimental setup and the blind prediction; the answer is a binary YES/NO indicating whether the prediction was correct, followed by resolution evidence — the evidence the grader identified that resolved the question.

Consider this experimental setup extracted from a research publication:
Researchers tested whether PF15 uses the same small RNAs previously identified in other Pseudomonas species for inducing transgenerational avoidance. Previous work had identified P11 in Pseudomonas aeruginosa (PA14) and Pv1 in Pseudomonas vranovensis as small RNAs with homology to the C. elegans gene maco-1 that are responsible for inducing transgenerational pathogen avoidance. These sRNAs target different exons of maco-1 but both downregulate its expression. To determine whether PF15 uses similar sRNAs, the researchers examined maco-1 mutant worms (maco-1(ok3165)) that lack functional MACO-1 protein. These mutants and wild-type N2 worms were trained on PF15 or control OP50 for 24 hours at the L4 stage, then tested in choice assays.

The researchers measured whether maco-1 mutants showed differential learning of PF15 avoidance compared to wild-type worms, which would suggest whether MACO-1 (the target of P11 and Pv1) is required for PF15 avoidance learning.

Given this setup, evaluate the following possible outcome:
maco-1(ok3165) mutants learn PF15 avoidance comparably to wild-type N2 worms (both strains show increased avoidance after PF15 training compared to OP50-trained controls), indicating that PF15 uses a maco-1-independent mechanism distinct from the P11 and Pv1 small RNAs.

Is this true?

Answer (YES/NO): NO